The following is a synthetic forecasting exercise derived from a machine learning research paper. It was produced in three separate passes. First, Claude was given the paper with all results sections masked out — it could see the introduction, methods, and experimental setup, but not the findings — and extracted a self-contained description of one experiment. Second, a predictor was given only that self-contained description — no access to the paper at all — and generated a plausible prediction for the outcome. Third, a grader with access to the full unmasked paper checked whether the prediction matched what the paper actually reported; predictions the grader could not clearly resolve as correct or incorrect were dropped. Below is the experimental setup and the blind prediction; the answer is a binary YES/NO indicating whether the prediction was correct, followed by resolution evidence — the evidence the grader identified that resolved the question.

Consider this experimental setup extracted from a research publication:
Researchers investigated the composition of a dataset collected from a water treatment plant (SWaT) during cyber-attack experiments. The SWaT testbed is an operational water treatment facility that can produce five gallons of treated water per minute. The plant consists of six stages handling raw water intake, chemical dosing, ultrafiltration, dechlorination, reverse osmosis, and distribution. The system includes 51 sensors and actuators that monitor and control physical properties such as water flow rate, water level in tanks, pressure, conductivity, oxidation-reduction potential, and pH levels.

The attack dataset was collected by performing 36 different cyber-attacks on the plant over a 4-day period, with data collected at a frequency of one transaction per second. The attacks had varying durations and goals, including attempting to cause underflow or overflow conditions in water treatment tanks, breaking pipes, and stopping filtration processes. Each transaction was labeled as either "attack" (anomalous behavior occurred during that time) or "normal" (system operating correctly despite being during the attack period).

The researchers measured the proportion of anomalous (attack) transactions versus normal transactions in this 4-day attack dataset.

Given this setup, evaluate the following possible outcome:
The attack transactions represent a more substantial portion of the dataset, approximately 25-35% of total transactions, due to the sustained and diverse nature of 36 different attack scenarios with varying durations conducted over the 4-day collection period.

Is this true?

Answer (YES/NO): NO